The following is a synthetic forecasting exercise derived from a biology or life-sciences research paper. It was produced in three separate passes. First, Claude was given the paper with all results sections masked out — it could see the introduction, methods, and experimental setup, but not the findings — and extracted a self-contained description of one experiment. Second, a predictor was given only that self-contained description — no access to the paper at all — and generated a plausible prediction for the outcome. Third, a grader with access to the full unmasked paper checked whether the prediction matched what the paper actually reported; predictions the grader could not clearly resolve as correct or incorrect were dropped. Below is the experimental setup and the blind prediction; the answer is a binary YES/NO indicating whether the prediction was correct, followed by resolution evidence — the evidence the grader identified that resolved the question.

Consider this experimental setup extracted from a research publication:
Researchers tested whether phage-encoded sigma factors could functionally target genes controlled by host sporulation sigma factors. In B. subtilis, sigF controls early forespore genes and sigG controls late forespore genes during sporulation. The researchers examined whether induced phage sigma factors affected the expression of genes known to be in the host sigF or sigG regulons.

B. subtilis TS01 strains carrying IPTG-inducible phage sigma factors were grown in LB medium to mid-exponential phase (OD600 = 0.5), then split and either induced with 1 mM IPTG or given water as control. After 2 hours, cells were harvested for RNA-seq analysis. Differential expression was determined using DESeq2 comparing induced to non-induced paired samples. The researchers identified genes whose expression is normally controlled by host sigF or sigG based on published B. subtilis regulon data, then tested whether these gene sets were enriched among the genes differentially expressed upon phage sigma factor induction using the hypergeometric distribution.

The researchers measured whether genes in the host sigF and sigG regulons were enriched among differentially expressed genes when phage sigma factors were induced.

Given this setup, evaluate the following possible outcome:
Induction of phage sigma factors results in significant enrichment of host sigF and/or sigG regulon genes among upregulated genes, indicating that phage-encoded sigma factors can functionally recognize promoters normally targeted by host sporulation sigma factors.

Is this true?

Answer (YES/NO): YES